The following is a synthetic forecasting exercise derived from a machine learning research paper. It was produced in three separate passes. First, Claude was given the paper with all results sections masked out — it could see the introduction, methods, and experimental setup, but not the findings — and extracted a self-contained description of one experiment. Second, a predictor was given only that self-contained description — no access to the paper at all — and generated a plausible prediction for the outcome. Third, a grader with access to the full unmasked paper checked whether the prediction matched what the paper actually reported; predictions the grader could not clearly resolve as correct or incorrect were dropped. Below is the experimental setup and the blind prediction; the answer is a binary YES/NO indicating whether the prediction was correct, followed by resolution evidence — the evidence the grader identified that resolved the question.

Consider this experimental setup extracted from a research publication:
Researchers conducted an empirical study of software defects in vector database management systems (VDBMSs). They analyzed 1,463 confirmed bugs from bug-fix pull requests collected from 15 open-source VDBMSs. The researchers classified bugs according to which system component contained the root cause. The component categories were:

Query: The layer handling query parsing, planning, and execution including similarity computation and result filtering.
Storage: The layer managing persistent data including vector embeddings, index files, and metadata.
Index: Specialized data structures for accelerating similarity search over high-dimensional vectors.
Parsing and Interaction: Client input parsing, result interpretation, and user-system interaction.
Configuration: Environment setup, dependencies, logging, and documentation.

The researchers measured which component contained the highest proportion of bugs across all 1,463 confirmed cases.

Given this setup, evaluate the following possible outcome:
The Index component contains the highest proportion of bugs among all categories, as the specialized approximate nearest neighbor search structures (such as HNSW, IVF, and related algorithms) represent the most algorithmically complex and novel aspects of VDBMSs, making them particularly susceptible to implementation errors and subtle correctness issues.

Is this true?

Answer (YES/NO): NO